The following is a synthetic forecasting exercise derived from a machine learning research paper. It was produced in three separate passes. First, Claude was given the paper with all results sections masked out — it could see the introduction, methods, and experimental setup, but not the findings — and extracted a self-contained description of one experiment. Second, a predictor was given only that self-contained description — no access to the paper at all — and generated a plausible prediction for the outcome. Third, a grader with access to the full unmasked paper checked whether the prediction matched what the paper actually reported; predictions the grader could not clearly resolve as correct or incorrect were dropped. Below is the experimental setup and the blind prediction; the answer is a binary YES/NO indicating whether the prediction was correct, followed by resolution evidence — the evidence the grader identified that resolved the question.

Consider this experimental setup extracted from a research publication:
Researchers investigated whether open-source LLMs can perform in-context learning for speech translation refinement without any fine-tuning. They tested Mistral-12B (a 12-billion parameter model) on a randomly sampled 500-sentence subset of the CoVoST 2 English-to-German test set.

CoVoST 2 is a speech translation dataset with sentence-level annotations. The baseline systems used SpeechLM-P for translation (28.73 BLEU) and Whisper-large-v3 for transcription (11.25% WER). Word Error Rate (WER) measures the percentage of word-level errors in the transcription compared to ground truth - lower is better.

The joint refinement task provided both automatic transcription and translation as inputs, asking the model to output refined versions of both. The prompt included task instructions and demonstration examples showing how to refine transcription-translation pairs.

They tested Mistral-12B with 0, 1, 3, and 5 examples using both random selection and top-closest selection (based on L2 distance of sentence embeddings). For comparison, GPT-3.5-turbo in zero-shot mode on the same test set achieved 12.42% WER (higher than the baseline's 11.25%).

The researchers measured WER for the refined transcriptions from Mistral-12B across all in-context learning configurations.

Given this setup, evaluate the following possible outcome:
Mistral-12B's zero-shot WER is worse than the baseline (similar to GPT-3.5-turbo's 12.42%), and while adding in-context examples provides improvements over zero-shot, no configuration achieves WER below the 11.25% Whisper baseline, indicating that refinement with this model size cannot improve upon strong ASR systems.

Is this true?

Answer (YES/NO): NO